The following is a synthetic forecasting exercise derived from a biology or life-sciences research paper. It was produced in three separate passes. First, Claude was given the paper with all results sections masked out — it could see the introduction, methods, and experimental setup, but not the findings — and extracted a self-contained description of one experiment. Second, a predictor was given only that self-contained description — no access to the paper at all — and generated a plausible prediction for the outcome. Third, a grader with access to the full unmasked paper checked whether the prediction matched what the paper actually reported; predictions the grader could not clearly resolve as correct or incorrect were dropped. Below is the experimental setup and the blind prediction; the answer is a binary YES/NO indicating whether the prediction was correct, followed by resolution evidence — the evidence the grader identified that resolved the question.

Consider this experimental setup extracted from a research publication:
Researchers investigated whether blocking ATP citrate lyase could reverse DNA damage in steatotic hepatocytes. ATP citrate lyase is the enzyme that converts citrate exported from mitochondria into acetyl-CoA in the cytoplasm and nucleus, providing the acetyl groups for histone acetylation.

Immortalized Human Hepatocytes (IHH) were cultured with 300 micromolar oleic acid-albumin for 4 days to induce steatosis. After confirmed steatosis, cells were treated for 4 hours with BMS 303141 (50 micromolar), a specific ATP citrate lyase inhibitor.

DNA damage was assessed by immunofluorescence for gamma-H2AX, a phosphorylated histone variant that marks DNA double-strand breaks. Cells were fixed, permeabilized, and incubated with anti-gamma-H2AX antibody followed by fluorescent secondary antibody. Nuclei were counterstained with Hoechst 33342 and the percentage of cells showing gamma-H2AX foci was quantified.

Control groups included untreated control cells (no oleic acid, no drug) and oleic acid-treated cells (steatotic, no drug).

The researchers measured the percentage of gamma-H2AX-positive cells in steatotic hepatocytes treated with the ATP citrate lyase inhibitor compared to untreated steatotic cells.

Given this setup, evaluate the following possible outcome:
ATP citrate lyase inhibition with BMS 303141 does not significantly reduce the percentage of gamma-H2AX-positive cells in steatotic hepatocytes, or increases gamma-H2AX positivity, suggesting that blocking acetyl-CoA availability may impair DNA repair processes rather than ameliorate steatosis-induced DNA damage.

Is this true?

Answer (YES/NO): NO